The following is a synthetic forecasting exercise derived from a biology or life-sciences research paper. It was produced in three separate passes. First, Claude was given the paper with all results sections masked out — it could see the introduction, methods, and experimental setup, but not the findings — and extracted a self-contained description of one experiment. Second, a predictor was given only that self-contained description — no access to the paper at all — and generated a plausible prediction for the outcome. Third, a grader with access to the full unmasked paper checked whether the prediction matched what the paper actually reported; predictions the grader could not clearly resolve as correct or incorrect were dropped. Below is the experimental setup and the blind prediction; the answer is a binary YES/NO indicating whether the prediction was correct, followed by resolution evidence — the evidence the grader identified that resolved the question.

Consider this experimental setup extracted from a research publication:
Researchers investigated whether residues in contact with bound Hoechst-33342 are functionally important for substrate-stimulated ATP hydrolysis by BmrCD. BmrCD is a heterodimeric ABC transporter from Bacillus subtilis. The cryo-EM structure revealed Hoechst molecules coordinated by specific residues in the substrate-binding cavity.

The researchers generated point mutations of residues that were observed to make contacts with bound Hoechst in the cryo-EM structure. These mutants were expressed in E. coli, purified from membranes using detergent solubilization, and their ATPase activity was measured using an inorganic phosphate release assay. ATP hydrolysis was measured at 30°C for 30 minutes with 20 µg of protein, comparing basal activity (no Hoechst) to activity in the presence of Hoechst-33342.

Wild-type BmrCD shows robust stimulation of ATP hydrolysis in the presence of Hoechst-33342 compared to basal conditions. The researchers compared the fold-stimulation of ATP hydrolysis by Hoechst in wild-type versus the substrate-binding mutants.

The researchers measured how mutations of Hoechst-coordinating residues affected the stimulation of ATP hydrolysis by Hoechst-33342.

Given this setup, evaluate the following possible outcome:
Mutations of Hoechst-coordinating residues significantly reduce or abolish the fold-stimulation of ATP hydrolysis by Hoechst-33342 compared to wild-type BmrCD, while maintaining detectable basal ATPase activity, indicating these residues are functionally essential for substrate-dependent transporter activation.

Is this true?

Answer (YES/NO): YES